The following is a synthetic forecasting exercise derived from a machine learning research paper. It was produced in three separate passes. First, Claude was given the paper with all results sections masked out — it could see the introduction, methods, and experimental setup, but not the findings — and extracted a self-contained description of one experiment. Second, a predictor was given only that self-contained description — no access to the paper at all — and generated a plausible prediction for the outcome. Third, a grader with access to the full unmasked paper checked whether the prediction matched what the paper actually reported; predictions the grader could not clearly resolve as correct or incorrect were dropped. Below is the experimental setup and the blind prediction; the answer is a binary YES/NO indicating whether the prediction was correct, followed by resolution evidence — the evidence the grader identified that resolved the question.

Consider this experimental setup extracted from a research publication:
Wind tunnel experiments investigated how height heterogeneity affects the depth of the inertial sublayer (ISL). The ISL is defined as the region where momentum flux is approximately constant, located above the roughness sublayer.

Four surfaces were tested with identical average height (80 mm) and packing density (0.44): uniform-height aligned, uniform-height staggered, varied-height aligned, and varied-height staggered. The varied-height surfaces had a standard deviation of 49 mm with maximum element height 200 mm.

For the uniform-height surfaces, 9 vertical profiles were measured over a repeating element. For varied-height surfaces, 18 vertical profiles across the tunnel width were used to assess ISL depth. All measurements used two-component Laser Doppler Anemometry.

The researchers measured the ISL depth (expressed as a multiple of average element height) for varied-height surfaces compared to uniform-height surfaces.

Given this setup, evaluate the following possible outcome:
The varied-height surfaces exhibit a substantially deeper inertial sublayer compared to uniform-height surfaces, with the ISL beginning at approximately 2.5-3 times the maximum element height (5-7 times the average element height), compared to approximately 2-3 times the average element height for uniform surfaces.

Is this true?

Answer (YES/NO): NO